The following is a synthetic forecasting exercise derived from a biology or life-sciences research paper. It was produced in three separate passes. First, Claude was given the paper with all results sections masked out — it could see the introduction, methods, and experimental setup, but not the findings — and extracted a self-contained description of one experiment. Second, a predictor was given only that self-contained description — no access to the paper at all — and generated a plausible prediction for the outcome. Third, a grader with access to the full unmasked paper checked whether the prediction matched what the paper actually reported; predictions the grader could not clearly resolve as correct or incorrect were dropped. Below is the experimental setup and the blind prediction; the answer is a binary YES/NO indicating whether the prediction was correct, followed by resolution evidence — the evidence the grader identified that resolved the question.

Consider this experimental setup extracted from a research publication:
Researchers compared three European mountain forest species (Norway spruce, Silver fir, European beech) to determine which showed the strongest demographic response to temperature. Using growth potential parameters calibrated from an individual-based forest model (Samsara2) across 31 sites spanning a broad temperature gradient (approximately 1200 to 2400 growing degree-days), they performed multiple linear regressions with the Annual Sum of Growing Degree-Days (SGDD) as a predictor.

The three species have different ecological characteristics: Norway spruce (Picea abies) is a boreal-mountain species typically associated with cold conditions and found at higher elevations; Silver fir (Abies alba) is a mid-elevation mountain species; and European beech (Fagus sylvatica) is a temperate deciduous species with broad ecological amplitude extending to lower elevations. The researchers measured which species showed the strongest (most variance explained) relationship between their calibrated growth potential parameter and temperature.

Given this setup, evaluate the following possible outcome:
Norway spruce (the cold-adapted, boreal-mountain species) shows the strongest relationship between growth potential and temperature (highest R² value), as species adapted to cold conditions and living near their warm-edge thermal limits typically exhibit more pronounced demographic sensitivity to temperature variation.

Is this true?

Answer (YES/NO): NO